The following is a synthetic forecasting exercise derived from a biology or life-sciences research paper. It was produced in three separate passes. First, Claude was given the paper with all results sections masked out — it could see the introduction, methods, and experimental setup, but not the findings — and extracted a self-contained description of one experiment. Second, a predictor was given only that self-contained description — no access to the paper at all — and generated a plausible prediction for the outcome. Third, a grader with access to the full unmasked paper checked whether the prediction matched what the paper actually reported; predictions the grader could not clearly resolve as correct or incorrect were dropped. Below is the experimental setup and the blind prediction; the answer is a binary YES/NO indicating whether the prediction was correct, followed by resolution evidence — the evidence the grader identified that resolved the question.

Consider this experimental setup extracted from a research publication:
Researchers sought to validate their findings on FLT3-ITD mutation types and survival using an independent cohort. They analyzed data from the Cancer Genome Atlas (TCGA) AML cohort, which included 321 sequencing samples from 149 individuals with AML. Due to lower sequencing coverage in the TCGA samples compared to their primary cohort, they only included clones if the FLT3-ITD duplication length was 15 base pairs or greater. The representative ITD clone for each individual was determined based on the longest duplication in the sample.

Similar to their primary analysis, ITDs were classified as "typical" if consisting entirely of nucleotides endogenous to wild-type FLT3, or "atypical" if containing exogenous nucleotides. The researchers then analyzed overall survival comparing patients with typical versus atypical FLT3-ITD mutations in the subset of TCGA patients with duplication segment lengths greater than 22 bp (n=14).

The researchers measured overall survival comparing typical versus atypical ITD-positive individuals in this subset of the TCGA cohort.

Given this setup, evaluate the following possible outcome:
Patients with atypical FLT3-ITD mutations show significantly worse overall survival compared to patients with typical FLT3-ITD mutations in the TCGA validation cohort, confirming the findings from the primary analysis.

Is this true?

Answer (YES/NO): YES